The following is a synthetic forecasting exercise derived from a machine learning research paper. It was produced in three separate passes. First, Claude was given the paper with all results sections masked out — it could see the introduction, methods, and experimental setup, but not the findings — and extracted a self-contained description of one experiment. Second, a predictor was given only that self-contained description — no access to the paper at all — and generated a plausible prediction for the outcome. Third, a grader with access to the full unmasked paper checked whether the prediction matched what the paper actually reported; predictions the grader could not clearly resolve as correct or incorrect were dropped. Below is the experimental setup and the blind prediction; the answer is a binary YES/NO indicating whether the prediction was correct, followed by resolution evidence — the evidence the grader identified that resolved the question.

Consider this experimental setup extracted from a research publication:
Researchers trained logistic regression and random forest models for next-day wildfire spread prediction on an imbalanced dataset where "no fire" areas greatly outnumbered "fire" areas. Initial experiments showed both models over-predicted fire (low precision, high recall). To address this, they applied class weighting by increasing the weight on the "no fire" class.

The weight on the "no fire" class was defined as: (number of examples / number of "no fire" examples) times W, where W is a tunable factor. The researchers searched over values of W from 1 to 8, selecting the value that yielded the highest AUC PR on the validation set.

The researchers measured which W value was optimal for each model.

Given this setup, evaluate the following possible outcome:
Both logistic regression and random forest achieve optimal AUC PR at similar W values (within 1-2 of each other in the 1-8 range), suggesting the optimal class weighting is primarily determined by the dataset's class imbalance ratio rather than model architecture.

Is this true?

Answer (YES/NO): YES